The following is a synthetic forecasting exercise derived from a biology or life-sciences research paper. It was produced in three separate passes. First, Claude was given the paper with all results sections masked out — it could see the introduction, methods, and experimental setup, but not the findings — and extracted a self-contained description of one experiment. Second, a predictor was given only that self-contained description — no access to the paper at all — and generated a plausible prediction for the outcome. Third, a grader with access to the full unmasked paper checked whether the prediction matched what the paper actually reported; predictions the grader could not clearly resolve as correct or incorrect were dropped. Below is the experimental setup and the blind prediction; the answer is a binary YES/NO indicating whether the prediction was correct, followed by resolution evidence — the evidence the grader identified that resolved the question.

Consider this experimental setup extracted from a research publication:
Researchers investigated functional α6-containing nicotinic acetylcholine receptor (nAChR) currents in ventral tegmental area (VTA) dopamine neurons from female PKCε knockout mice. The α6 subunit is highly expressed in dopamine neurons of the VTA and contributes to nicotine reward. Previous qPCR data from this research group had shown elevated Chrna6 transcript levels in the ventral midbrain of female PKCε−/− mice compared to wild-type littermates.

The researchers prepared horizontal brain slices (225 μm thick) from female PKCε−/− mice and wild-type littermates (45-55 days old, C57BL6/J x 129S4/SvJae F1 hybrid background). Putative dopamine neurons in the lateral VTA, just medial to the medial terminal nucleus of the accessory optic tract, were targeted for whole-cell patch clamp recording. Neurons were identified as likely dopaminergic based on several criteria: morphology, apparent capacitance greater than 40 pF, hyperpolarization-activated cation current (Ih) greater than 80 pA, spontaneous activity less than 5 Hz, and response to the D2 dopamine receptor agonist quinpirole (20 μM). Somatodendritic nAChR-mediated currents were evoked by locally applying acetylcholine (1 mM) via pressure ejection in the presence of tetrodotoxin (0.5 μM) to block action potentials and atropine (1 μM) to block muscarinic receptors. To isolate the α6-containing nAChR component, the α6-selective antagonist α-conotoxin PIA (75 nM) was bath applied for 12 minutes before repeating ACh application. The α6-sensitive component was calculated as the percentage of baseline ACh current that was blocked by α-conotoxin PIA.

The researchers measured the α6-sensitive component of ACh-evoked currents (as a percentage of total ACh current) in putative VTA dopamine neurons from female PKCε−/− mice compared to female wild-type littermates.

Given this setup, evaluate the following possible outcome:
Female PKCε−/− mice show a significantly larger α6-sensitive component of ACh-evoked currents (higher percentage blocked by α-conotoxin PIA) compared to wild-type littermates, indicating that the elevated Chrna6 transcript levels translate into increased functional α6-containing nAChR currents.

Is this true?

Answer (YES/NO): NO